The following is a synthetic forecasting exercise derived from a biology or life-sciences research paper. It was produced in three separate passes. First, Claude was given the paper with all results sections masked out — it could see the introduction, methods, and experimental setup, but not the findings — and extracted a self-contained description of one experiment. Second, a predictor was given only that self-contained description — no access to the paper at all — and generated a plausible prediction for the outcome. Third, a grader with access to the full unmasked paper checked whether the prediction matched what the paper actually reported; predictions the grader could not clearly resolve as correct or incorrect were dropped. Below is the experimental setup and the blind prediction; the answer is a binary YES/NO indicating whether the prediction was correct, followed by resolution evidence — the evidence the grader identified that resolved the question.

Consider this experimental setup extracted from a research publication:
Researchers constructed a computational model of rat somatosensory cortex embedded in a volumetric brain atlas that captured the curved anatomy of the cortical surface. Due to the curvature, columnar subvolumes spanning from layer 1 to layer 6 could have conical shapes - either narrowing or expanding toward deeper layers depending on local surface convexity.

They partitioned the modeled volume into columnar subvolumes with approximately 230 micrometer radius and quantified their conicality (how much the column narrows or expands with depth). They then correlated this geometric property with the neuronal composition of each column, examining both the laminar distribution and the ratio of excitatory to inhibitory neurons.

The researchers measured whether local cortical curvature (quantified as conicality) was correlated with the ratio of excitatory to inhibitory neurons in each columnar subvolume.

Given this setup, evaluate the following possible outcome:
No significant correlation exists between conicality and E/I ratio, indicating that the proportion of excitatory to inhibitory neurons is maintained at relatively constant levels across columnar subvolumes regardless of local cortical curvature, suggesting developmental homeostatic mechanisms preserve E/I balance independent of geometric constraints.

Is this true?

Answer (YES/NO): NO